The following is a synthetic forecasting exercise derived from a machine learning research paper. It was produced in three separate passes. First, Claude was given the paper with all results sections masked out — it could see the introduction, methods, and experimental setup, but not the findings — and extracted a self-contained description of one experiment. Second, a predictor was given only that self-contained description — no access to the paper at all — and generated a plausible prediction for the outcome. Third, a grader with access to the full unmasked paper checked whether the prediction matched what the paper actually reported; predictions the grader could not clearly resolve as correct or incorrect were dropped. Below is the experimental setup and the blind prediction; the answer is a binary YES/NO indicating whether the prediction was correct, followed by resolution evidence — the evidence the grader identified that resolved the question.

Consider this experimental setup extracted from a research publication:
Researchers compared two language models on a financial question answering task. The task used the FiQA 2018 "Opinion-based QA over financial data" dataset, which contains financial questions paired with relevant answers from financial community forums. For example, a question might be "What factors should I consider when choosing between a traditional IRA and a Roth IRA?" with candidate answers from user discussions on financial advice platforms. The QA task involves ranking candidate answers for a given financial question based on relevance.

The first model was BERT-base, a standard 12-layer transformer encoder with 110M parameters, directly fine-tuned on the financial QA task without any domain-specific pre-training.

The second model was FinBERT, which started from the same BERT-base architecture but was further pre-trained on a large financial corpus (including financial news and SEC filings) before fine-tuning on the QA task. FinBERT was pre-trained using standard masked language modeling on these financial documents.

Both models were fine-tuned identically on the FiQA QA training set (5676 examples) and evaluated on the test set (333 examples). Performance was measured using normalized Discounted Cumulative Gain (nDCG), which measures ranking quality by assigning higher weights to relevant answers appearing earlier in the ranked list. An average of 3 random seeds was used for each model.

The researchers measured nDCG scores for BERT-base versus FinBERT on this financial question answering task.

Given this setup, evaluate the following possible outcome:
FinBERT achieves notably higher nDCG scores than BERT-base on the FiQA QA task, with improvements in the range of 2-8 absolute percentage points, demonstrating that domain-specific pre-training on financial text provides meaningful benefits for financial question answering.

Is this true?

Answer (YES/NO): NO